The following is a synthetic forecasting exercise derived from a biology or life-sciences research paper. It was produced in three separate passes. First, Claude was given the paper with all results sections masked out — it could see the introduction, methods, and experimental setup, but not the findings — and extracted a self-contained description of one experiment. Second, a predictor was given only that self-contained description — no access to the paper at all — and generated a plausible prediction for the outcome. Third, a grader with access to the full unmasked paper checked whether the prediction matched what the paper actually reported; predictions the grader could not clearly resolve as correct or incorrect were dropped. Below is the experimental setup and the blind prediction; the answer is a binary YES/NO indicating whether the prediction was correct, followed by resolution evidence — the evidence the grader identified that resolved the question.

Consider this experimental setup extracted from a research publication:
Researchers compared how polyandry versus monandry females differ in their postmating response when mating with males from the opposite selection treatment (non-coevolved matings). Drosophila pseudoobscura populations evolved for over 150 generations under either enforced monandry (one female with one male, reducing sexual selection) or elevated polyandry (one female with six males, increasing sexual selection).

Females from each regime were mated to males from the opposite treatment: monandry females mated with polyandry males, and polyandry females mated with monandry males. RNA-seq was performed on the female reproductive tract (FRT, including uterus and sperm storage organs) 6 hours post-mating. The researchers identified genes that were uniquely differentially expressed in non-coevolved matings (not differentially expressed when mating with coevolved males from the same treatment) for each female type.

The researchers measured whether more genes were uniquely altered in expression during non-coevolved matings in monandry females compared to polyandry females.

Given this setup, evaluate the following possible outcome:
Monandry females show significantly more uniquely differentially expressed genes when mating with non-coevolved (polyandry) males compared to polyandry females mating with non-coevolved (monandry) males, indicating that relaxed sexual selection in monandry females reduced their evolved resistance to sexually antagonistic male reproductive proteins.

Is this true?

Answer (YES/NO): YES